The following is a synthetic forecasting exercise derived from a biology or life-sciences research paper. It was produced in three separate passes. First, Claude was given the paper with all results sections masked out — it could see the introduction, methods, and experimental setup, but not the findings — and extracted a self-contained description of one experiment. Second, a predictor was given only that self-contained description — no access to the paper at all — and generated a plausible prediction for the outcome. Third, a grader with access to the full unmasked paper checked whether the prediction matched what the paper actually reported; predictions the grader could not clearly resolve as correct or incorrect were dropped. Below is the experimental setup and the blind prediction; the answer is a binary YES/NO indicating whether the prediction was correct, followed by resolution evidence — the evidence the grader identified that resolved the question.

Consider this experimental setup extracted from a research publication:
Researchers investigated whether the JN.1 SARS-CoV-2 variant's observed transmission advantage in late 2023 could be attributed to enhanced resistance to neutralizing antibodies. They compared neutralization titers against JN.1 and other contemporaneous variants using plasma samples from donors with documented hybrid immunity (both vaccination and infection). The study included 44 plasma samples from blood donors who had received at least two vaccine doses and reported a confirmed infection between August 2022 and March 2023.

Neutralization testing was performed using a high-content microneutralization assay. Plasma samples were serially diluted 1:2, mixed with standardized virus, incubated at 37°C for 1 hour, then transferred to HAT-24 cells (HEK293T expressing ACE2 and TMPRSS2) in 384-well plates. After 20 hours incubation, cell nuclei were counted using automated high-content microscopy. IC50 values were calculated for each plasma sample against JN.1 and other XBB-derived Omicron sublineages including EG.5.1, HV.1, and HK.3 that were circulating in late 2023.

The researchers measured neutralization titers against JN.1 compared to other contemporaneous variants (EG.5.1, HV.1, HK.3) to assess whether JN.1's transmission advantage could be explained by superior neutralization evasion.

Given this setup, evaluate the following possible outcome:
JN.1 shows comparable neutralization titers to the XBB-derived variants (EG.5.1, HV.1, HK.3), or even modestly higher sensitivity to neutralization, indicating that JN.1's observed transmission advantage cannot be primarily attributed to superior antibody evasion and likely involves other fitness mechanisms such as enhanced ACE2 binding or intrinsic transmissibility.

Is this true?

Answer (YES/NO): YES